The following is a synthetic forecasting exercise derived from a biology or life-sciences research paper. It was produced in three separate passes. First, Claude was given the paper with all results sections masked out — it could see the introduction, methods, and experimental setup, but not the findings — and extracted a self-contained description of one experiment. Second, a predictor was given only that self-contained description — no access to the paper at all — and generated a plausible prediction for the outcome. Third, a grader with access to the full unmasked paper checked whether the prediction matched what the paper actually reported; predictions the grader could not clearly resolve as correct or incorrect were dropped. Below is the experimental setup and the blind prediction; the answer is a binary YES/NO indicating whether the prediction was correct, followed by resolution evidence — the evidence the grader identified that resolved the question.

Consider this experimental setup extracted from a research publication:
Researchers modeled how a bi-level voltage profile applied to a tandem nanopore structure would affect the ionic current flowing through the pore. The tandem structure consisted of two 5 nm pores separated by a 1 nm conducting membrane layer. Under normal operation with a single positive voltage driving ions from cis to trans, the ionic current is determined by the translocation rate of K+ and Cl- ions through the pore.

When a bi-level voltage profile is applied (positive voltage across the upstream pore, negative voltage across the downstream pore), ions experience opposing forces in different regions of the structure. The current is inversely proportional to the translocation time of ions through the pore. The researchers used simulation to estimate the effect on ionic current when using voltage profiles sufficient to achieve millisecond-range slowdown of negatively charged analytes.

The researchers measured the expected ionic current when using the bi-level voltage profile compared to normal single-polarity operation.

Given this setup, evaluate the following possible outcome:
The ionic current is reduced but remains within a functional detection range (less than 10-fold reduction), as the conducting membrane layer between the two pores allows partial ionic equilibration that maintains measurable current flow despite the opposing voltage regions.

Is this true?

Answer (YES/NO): NO